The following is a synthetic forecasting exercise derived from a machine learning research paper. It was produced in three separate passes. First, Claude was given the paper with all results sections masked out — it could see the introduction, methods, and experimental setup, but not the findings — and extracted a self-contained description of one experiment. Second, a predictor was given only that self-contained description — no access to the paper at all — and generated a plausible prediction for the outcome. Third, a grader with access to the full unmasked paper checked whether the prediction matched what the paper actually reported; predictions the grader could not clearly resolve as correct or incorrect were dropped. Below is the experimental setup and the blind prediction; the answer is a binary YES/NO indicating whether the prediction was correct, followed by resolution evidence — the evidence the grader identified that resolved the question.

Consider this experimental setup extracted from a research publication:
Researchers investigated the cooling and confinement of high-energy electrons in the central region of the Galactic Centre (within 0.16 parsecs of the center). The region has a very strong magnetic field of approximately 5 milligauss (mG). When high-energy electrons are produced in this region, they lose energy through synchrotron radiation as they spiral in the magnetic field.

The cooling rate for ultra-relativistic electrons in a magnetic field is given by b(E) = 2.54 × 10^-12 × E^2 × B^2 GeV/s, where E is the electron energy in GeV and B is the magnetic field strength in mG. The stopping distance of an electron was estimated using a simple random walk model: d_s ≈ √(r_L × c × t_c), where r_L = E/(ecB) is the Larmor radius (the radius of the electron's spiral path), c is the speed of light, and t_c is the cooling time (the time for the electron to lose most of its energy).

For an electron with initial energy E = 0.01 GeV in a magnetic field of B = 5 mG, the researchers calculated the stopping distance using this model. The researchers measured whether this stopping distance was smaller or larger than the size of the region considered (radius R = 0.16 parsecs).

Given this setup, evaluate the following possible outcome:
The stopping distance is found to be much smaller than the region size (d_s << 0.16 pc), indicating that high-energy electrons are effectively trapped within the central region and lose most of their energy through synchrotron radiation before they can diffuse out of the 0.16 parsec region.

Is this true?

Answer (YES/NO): YES